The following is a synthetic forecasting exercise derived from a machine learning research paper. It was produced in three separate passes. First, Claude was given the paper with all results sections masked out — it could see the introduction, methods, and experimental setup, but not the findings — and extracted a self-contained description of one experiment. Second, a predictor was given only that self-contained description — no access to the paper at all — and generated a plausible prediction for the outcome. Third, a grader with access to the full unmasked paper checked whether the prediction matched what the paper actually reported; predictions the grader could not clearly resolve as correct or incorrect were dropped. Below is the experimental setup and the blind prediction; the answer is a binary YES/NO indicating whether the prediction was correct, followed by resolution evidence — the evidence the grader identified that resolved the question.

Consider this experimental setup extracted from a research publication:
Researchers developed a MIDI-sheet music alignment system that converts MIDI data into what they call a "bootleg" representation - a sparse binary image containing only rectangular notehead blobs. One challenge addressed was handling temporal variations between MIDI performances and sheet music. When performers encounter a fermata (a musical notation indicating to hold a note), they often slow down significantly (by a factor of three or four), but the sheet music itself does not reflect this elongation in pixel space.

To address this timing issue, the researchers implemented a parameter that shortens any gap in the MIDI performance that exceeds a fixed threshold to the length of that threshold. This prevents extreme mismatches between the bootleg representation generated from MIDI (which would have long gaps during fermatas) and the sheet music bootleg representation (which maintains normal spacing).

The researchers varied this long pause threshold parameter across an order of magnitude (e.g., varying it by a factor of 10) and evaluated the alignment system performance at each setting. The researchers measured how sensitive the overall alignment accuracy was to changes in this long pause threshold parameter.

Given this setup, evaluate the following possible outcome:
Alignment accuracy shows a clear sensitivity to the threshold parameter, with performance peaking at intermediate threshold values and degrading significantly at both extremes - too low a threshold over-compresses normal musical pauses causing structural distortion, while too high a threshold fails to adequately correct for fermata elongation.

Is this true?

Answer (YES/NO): NO